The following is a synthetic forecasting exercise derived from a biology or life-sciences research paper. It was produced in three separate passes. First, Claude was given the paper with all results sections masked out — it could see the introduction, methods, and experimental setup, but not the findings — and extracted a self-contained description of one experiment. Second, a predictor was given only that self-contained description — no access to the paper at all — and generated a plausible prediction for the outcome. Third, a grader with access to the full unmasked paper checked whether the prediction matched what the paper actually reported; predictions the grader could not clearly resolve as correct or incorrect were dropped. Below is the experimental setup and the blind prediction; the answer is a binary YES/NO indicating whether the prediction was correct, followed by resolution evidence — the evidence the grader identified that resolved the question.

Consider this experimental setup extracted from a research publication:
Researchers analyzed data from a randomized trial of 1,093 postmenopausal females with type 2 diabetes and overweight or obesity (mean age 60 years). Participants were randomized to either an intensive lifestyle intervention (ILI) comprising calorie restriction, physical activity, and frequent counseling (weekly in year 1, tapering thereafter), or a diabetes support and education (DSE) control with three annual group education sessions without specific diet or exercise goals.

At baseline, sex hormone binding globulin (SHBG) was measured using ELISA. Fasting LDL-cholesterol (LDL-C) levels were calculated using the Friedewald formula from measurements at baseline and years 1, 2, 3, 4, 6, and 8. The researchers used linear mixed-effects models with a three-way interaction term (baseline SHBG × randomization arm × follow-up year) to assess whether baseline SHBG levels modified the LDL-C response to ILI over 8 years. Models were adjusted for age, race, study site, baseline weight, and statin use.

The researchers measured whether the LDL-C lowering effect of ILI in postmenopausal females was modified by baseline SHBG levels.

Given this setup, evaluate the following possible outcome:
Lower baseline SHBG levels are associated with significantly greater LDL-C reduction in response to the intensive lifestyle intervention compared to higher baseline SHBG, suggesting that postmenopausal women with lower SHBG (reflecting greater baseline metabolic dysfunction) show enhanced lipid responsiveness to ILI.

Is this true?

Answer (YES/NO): NO